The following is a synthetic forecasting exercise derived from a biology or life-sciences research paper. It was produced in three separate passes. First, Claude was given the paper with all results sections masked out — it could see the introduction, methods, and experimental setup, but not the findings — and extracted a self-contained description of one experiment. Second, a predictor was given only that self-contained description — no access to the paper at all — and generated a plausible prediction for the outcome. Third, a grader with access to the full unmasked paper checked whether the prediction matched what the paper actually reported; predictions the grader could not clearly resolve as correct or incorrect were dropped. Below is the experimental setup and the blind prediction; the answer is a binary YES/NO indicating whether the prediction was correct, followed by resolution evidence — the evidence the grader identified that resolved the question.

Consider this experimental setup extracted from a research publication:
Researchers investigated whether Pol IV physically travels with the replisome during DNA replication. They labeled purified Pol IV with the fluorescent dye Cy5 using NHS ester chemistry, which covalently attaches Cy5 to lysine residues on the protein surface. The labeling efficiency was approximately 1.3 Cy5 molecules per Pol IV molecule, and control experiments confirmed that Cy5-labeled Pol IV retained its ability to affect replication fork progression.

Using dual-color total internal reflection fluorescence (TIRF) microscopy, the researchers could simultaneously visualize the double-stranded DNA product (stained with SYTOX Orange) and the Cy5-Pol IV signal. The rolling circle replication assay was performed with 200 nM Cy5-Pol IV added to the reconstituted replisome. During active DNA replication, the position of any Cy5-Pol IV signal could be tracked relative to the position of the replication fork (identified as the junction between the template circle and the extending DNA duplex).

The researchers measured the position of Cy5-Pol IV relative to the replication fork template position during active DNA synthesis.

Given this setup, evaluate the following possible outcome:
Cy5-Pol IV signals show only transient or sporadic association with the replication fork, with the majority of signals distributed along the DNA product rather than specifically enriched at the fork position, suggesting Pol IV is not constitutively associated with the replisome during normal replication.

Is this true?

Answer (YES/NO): NO